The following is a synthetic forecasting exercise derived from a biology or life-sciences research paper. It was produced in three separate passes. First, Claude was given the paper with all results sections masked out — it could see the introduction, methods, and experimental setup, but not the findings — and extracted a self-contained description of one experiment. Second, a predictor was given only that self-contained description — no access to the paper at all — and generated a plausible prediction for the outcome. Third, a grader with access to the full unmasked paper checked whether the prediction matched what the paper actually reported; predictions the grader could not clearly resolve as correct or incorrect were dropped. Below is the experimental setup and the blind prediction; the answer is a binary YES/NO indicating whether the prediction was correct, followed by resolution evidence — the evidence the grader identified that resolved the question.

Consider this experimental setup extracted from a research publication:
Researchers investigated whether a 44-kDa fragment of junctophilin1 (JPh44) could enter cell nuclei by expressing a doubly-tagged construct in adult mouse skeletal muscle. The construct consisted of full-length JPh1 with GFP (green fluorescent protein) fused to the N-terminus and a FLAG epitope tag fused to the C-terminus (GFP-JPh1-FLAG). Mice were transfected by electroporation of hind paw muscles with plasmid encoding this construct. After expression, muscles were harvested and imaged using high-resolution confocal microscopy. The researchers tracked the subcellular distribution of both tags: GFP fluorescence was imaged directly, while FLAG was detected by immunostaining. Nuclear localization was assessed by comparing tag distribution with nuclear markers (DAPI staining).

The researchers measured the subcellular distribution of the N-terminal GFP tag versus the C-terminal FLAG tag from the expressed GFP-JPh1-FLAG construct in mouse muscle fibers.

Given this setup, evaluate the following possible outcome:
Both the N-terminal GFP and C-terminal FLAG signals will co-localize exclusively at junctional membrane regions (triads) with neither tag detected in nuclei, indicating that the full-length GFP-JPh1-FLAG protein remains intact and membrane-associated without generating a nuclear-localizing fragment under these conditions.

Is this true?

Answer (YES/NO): NO